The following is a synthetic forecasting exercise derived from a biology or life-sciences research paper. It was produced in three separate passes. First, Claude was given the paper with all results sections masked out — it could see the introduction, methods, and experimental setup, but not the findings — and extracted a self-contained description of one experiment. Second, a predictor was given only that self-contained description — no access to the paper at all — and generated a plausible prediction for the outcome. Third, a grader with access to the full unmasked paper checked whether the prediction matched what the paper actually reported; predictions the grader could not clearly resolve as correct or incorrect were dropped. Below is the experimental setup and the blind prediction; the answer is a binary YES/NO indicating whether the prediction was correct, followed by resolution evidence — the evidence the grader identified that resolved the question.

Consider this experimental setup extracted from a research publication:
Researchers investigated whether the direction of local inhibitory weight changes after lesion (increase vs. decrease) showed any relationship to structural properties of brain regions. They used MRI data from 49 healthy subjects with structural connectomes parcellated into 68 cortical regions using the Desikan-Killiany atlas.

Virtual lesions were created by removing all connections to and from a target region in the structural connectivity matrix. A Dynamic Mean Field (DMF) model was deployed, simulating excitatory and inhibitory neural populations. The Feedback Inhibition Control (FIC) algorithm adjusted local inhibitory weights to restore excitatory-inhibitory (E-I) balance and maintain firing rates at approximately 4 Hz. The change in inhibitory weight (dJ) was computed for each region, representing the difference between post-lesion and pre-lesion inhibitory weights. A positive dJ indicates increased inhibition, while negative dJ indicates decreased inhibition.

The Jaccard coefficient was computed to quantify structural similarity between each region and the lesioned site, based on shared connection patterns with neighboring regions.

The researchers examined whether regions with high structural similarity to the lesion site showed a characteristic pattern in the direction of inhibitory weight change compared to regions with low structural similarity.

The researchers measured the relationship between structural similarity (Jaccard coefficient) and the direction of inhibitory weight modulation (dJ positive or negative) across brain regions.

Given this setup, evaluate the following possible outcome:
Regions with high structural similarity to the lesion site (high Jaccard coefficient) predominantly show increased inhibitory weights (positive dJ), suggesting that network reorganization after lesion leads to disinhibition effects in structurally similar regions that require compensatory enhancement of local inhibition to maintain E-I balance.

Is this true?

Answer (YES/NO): NO